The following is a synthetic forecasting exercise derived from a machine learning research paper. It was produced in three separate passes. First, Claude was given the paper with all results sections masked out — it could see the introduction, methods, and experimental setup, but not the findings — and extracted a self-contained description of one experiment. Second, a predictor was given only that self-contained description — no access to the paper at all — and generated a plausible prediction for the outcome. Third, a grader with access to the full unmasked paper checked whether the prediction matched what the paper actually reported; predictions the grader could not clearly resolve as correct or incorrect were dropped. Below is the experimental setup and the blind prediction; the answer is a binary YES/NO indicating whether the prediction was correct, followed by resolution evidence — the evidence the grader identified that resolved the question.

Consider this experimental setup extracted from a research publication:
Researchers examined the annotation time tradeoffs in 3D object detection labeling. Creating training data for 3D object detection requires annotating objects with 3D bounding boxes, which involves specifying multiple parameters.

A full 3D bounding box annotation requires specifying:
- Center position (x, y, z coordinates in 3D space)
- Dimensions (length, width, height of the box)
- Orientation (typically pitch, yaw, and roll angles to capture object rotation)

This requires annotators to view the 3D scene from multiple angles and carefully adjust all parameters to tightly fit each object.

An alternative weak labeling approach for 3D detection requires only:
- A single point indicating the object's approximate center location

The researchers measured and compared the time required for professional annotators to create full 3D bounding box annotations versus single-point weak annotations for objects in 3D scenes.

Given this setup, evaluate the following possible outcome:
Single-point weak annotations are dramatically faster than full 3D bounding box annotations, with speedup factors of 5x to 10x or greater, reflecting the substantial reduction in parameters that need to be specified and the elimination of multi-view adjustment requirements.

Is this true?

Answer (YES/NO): YES